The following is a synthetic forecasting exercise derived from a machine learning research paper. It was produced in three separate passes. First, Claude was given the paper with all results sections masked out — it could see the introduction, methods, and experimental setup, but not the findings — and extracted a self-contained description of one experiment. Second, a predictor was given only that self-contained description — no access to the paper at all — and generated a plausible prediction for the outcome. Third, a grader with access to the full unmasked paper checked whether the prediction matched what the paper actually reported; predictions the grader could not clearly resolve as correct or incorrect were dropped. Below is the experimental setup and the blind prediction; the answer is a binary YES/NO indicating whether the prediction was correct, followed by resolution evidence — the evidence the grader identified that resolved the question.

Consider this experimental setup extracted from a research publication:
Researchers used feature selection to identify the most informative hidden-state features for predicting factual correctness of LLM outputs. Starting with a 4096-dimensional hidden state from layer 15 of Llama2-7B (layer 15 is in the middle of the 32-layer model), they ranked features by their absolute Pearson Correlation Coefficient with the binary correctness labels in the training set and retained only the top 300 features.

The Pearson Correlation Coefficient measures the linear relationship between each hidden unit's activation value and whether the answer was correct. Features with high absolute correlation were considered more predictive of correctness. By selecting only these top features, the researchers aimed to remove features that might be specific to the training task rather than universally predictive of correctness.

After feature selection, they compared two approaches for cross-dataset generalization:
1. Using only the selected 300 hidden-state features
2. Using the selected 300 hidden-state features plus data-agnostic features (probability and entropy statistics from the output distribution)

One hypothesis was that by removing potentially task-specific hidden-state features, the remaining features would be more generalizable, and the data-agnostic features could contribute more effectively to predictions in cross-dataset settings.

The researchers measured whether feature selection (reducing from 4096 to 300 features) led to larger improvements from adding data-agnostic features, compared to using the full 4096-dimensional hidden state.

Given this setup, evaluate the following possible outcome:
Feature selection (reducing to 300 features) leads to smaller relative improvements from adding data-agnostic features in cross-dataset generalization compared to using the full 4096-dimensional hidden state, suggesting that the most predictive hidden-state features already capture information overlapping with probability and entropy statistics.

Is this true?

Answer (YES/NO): NO